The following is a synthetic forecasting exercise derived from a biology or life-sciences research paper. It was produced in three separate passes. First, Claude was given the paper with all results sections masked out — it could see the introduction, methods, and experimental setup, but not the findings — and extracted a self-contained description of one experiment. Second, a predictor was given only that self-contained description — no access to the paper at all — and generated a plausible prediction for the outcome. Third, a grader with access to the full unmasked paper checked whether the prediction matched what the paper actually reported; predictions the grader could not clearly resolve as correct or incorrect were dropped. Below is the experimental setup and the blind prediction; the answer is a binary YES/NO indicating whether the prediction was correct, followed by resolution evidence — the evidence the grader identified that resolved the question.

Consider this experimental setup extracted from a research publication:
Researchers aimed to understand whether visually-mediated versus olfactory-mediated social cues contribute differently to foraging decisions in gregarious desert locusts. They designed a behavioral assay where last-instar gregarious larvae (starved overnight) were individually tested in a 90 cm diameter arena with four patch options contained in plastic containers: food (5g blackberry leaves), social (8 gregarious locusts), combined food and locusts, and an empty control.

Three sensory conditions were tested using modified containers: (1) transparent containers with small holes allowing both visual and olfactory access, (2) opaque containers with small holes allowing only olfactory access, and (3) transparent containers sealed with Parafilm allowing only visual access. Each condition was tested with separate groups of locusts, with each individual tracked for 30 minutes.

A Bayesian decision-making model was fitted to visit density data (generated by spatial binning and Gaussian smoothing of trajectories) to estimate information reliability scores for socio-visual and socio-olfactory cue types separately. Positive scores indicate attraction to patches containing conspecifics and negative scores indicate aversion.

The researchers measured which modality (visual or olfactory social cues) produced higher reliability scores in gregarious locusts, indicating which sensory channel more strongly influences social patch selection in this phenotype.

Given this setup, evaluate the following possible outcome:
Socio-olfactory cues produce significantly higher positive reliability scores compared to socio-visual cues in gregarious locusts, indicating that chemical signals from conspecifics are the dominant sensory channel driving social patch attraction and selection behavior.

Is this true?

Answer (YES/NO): YES